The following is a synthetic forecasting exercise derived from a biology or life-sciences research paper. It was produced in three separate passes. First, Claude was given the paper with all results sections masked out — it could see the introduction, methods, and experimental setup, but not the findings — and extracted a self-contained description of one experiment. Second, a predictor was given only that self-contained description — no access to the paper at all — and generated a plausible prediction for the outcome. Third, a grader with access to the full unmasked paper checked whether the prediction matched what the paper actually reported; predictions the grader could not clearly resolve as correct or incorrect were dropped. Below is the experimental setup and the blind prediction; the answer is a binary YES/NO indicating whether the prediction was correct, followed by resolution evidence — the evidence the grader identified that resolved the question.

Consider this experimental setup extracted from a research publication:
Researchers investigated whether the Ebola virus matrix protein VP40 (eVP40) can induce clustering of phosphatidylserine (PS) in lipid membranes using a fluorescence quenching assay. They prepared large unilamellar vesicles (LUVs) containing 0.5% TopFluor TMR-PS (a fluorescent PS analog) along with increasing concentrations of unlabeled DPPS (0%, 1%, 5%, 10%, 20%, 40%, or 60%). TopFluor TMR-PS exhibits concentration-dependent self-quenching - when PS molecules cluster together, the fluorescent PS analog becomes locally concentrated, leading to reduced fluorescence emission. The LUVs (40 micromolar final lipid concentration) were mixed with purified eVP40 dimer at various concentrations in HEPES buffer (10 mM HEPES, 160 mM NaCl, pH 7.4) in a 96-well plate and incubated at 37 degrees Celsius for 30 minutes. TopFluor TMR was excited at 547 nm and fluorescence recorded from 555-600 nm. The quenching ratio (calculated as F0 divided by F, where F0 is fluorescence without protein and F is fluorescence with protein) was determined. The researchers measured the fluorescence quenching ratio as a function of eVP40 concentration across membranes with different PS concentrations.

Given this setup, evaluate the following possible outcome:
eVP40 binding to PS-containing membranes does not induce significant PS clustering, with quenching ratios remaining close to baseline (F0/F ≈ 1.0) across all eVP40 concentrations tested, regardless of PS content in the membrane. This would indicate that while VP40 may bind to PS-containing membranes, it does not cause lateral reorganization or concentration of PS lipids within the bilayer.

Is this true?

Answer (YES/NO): NO